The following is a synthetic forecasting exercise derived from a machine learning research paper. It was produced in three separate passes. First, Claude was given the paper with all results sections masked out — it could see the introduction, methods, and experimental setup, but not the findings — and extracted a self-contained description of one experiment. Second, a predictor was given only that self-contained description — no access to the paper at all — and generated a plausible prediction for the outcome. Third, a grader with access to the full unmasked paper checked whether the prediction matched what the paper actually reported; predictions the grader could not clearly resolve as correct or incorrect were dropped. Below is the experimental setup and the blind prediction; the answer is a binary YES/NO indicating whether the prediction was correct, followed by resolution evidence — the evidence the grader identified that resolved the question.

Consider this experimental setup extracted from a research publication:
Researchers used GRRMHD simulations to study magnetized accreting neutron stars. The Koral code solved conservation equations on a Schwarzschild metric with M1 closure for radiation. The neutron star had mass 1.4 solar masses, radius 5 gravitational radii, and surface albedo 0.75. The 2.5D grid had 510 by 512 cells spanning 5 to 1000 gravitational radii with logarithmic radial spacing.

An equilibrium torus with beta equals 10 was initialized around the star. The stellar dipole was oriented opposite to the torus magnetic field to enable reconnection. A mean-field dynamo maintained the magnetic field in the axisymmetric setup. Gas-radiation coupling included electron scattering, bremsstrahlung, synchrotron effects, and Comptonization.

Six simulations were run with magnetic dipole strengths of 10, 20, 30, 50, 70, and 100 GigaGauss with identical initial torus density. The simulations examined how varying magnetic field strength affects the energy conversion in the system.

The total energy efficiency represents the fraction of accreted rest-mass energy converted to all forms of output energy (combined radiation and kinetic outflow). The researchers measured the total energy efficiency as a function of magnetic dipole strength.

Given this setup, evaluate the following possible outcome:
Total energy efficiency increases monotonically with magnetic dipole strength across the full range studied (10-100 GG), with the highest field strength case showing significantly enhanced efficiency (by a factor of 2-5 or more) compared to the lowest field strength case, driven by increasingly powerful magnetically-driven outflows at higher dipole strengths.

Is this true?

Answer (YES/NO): NO